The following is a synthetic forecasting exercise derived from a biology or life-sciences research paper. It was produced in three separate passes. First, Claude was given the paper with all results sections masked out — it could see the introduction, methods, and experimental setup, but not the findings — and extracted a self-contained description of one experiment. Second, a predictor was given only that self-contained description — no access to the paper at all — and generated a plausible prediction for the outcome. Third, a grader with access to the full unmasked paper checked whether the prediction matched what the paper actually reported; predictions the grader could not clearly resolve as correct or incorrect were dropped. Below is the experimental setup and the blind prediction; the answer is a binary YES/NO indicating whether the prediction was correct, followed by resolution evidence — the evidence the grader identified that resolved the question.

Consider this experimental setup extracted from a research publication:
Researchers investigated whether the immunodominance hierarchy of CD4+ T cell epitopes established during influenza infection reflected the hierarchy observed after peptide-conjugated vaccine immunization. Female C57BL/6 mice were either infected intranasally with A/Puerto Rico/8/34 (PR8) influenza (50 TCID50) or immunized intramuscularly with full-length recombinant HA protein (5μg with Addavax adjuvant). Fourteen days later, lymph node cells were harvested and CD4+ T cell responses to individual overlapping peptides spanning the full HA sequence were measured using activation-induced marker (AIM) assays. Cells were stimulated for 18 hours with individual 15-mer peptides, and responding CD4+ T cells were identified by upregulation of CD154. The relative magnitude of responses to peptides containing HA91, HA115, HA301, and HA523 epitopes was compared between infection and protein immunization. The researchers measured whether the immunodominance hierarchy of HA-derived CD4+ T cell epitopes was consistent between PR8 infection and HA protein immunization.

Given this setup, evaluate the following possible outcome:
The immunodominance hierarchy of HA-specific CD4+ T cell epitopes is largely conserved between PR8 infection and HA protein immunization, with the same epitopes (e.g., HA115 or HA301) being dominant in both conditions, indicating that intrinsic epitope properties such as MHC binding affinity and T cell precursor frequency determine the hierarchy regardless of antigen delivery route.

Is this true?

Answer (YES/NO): NO